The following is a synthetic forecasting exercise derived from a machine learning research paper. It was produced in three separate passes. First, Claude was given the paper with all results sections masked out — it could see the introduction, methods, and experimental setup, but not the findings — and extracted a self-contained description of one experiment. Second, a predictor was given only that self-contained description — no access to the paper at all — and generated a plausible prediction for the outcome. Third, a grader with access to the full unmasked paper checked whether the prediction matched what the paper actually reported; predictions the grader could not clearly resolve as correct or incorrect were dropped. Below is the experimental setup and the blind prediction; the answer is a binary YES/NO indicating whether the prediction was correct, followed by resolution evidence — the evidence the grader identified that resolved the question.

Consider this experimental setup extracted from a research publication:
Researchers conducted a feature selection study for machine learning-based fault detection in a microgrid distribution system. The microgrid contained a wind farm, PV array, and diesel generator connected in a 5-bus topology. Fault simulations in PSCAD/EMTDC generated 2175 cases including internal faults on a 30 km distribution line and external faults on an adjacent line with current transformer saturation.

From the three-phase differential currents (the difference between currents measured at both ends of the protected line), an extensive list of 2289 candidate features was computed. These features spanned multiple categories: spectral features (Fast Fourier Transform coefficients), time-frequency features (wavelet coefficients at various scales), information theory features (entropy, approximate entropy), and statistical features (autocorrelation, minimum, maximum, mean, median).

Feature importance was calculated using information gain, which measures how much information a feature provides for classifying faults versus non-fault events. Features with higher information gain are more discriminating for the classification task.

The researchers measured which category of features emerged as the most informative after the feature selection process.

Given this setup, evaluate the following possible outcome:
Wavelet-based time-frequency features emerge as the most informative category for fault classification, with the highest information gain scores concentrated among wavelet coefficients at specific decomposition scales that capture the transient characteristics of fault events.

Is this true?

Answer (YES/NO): YES